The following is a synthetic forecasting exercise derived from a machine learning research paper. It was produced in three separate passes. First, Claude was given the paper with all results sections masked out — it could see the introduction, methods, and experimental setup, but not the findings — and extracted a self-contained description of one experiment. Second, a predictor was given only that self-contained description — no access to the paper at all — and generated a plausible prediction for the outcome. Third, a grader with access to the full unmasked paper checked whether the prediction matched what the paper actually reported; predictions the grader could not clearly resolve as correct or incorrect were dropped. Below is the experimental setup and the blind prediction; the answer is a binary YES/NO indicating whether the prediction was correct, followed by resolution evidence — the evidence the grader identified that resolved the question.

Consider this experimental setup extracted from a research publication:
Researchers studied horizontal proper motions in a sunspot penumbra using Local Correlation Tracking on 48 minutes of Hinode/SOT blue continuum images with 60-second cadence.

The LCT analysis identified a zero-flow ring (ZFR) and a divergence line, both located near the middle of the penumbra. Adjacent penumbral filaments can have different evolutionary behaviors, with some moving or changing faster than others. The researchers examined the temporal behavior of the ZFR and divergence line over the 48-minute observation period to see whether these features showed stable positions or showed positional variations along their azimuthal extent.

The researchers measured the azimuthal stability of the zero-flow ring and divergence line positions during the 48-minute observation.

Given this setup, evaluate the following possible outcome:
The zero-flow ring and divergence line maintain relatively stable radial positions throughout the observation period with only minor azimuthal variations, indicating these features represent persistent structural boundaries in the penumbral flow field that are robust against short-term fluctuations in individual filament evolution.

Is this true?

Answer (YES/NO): NO